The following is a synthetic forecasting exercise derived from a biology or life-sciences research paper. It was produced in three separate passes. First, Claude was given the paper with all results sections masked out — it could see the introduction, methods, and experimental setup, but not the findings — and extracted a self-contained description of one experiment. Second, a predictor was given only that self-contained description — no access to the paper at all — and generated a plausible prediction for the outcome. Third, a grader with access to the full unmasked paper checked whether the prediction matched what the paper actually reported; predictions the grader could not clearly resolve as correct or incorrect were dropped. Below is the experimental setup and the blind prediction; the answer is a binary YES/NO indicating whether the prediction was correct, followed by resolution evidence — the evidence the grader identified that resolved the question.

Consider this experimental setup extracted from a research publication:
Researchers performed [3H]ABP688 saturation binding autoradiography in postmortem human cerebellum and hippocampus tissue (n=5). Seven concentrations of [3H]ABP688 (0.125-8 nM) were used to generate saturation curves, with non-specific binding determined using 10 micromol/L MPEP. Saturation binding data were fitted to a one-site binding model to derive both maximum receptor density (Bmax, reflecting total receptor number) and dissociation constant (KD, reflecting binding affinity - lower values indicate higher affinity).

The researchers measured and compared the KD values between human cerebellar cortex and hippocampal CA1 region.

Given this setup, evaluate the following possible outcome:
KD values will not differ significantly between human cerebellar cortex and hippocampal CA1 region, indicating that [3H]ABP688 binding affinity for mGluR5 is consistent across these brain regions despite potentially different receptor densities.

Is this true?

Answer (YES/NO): NO